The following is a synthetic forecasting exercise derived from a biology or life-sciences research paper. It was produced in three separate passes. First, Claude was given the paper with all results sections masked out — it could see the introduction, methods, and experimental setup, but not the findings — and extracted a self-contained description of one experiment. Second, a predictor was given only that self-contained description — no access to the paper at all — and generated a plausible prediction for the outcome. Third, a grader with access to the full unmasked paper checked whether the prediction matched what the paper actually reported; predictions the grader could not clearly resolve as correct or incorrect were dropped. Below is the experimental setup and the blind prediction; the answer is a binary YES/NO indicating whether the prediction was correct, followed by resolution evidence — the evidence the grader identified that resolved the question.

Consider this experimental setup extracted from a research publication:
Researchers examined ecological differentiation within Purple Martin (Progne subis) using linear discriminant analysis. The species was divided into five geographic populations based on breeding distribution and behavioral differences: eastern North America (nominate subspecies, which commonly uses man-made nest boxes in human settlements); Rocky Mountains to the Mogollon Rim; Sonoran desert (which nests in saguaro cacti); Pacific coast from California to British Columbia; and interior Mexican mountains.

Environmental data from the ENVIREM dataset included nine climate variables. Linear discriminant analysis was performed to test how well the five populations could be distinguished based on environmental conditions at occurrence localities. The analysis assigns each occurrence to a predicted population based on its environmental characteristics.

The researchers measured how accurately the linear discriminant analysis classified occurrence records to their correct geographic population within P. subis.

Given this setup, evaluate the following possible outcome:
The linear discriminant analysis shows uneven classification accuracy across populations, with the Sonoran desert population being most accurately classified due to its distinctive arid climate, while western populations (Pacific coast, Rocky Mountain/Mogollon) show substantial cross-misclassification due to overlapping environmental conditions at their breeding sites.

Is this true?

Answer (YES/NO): NO